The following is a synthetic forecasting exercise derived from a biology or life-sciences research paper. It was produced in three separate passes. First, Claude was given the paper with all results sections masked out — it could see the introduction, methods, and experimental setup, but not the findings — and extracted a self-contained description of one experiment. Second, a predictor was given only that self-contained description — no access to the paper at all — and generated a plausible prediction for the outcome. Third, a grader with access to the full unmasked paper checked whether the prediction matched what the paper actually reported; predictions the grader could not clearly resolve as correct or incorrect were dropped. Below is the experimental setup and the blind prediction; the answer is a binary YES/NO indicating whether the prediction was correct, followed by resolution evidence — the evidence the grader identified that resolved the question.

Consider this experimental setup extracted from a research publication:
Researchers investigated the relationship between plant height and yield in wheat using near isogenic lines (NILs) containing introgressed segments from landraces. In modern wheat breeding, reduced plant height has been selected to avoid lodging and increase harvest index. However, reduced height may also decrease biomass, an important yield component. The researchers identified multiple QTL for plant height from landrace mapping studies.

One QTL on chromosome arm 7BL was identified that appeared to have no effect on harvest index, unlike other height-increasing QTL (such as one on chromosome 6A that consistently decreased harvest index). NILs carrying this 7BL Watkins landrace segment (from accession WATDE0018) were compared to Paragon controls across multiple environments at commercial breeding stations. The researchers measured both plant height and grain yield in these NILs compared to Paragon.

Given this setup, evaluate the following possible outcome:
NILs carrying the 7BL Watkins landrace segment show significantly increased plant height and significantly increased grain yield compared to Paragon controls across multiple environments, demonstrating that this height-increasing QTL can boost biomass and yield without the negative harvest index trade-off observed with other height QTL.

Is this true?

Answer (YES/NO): YES